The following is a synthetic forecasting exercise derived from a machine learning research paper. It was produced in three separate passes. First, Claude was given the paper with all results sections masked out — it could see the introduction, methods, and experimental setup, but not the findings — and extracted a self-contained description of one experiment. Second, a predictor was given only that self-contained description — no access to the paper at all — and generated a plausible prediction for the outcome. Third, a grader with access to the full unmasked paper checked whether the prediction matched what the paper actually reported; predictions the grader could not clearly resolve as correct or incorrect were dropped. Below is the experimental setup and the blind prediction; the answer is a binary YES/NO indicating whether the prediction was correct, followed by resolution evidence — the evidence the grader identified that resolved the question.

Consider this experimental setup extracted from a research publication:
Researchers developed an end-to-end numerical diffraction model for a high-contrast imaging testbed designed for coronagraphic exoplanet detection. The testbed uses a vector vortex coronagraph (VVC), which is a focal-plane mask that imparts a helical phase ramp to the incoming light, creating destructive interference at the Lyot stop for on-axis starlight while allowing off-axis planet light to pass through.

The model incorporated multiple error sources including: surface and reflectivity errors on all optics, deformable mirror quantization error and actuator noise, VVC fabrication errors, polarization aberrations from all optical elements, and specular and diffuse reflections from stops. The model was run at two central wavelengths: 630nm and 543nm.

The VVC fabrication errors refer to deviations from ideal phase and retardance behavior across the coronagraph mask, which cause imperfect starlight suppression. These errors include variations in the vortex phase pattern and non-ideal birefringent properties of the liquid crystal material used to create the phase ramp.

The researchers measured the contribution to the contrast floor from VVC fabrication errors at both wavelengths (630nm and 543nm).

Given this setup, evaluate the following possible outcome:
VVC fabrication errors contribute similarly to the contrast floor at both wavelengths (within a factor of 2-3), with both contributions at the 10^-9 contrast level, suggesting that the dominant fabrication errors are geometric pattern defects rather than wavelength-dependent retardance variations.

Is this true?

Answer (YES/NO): NO